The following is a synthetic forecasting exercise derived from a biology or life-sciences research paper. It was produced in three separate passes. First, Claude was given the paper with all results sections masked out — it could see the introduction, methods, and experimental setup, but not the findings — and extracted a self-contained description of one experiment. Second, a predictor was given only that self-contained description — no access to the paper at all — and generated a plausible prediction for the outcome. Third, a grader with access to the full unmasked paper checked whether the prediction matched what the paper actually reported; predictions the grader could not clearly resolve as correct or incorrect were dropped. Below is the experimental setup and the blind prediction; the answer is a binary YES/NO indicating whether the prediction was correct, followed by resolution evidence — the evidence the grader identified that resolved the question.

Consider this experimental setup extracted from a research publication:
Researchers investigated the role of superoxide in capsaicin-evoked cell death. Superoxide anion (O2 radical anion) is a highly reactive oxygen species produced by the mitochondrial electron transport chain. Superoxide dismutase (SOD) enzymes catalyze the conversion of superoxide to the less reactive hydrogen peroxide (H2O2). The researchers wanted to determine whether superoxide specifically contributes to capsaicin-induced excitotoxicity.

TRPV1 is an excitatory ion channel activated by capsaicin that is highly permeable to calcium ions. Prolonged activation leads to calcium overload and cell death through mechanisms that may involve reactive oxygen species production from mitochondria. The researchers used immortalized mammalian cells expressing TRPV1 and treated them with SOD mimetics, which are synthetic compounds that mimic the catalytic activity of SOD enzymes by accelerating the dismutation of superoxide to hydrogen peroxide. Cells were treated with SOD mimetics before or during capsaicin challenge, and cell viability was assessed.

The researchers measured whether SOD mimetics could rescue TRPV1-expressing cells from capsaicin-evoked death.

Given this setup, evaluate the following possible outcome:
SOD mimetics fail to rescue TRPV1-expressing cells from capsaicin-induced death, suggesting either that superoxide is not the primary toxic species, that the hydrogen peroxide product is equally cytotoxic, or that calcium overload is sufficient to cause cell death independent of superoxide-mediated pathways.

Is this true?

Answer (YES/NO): NO